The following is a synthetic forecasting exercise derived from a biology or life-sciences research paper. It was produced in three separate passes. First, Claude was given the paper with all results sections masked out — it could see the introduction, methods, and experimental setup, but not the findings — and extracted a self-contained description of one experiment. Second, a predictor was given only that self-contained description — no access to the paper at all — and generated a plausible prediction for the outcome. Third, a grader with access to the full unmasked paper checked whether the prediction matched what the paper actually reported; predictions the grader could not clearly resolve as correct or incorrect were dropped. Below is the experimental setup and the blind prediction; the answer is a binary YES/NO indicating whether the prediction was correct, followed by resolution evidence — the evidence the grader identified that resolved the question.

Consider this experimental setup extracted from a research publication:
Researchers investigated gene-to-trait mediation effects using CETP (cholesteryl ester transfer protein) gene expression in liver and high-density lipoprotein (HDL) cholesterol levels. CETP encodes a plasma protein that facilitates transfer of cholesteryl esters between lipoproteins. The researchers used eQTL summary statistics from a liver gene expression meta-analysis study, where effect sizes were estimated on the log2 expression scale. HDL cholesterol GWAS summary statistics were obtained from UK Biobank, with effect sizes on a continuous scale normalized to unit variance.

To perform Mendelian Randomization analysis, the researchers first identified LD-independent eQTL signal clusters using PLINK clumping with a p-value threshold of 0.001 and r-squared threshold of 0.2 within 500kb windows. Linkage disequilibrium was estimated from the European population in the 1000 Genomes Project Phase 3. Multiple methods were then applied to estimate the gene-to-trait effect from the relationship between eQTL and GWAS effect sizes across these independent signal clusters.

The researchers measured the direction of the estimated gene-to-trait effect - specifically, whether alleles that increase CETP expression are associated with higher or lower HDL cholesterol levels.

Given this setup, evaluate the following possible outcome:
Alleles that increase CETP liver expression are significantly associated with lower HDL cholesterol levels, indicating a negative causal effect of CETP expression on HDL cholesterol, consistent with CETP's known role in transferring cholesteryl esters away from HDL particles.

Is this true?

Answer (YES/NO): YES